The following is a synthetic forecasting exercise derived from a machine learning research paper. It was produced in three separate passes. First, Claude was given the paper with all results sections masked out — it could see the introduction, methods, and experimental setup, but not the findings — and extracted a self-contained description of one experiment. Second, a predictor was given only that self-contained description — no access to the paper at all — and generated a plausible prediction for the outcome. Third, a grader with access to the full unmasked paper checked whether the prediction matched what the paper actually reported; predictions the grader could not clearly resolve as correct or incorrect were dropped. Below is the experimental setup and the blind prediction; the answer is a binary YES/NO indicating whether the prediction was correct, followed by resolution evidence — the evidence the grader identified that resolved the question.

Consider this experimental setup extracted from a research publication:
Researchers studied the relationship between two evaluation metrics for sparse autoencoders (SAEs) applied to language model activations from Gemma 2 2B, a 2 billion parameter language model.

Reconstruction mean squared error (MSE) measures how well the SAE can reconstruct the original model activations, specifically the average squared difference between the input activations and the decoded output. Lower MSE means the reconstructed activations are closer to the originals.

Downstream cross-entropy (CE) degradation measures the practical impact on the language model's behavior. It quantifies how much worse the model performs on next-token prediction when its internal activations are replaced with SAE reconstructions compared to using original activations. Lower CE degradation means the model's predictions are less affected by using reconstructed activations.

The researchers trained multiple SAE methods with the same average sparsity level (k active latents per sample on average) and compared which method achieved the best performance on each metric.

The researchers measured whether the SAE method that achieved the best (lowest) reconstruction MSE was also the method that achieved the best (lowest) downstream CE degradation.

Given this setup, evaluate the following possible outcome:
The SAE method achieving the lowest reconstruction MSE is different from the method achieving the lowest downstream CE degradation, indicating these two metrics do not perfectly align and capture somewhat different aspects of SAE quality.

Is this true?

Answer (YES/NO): YES